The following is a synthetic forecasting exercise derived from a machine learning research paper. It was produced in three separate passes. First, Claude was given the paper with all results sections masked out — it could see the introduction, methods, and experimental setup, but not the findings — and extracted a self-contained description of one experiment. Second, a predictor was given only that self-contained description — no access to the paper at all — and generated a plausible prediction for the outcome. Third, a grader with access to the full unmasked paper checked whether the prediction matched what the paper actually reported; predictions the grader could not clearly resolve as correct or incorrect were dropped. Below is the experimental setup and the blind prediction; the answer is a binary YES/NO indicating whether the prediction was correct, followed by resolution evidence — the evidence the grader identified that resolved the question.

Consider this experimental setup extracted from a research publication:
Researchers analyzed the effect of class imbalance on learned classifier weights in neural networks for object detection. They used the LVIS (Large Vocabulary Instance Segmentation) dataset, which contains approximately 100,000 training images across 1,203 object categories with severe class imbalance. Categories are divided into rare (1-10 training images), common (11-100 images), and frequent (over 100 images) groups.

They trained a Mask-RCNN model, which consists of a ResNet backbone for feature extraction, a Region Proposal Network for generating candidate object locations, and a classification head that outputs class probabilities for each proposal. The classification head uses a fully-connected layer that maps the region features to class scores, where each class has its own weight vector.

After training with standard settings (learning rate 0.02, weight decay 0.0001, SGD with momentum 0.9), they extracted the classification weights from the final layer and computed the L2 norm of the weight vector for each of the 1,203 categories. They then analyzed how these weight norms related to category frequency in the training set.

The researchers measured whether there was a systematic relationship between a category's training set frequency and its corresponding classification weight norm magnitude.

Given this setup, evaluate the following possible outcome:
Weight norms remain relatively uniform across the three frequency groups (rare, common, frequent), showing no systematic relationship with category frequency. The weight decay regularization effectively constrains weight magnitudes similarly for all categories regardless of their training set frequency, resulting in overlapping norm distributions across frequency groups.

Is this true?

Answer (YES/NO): NO